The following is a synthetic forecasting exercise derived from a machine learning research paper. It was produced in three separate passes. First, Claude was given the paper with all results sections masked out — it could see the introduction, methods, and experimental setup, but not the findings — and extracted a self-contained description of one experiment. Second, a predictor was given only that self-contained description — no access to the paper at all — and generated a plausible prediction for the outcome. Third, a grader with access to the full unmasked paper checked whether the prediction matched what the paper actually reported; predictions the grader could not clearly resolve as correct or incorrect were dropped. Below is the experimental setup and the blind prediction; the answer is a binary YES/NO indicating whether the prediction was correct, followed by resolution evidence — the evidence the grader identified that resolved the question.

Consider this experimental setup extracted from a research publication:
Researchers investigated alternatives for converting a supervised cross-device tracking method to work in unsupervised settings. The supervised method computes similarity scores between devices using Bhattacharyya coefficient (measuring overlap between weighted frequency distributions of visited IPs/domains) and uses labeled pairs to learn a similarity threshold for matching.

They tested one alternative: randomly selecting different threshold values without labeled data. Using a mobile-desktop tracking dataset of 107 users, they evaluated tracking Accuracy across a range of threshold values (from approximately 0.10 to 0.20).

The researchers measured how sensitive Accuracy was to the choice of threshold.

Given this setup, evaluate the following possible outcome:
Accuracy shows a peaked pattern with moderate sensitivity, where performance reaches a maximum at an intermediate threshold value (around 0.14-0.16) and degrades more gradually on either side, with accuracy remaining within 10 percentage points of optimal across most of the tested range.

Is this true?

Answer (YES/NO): NO